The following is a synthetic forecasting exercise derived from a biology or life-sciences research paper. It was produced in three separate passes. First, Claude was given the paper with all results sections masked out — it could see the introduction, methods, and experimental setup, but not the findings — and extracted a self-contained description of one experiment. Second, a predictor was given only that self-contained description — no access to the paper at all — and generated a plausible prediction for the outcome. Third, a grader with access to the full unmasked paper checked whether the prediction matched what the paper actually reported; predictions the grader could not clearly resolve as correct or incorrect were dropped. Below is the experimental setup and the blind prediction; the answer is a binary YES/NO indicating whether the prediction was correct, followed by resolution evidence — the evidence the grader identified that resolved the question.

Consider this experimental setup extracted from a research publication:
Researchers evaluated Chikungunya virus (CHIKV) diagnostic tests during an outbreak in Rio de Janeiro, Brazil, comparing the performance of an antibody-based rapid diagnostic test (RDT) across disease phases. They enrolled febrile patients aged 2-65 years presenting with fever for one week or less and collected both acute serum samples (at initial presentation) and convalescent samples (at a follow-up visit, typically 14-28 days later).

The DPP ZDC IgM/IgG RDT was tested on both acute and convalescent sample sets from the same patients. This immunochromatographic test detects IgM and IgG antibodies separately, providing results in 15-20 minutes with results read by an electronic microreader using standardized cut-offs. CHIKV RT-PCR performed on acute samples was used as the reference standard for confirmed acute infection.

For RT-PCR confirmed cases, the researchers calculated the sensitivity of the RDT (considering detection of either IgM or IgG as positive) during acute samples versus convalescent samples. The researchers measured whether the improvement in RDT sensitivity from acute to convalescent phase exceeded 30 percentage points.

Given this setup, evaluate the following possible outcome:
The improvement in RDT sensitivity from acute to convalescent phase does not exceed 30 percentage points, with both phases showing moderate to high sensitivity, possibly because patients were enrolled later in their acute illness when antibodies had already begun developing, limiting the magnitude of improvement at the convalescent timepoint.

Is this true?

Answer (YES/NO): NO